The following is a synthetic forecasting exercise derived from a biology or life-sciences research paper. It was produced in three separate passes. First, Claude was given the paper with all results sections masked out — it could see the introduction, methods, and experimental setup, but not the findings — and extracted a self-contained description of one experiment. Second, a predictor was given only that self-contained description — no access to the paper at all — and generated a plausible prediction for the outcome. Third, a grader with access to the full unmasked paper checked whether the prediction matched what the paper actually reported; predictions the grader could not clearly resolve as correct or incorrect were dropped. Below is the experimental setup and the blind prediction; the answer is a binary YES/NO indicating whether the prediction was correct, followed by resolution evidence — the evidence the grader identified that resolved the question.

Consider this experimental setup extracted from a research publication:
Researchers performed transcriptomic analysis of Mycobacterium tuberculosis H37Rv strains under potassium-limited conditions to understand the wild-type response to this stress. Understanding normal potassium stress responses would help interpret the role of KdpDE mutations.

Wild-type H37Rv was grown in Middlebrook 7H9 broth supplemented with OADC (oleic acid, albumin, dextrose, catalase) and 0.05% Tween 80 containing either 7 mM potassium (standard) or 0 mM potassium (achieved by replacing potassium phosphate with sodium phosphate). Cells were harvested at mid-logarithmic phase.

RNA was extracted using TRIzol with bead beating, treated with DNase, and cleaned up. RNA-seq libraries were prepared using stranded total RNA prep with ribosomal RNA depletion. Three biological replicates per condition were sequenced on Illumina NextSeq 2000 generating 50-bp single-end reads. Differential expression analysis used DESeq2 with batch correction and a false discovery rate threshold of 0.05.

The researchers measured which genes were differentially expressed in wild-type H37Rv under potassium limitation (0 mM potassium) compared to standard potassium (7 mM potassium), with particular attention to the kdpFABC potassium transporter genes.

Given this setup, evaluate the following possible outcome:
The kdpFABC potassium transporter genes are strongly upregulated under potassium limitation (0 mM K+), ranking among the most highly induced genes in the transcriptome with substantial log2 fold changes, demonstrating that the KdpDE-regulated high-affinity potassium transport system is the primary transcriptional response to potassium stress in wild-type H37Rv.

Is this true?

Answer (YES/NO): NO